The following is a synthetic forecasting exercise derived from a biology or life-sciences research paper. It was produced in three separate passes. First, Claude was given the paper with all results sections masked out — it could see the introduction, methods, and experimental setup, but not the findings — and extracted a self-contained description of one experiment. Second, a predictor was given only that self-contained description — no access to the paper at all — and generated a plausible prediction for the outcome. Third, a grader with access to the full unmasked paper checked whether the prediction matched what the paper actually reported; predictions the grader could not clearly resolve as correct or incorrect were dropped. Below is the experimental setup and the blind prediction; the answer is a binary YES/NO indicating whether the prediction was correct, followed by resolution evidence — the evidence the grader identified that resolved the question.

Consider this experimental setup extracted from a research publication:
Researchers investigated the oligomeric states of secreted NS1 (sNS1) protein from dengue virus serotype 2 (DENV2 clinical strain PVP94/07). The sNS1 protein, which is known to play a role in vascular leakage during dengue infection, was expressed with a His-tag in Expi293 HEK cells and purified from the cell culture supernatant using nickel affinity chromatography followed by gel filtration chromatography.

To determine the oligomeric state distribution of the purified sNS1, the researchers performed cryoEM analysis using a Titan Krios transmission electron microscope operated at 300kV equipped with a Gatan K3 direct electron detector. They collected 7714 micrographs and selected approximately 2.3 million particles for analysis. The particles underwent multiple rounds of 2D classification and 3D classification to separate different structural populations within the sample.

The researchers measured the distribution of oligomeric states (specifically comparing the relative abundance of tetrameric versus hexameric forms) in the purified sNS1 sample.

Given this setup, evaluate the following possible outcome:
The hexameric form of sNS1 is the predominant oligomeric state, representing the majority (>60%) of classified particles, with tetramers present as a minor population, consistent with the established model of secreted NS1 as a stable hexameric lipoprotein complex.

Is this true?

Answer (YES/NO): NO